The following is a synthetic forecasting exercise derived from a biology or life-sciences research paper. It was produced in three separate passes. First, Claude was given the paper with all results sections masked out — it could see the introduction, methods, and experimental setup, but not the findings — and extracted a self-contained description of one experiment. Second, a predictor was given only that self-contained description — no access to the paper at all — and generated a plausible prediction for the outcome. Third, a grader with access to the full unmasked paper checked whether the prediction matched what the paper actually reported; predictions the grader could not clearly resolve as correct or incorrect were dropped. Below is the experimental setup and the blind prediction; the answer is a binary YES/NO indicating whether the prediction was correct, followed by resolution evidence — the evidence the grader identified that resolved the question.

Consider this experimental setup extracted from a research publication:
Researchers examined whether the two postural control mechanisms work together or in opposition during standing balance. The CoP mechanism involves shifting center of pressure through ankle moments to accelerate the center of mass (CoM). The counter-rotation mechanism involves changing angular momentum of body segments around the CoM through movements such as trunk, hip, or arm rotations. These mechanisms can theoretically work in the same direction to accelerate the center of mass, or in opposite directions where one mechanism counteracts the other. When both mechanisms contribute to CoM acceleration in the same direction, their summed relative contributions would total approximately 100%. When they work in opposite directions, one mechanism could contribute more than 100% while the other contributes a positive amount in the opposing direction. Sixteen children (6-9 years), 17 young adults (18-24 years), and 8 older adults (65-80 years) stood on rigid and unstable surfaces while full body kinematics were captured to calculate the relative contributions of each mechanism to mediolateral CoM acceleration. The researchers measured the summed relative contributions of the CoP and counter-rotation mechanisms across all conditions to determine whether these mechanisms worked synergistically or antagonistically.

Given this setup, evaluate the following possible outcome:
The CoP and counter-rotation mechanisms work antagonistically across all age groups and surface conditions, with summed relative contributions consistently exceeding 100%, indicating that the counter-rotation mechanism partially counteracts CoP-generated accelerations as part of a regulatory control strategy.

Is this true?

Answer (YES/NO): NO